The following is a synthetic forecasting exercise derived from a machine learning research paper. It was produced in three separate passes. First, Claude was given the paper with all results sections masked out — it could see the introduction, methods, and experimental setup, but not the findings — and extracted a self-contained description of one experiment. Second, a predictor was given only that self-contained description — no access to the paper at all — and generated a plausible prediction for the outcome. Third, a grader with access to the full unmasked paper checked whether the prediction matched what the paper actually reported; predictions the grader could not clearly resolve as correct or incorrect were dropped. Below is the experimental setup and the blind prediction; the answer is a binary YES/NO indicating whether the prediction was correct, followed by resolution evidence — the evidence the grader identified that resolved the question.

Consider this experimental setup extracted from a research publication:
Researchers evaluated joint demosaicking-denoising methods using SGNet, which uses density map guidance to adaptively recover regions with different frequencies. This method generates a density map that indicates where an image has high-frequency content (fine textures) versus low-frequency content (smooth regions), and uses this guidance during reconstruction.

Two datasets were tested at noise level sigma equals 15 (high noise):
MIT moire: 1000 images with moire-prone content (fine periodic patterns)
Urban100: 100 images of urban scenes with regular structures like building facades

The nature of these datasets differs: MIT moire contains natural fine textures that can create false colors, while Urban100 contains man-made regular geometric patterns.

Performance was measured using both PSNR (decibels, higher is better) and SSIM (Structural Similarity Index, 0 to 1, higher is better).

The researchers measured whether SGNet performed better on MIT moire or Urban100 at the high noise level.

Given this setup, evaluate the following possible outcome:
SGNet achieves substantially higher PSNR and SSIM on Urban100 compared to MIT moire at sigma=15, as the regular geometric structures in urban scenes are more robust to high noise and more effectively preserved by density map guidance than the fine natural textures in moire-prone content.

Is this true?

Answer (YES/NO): YES